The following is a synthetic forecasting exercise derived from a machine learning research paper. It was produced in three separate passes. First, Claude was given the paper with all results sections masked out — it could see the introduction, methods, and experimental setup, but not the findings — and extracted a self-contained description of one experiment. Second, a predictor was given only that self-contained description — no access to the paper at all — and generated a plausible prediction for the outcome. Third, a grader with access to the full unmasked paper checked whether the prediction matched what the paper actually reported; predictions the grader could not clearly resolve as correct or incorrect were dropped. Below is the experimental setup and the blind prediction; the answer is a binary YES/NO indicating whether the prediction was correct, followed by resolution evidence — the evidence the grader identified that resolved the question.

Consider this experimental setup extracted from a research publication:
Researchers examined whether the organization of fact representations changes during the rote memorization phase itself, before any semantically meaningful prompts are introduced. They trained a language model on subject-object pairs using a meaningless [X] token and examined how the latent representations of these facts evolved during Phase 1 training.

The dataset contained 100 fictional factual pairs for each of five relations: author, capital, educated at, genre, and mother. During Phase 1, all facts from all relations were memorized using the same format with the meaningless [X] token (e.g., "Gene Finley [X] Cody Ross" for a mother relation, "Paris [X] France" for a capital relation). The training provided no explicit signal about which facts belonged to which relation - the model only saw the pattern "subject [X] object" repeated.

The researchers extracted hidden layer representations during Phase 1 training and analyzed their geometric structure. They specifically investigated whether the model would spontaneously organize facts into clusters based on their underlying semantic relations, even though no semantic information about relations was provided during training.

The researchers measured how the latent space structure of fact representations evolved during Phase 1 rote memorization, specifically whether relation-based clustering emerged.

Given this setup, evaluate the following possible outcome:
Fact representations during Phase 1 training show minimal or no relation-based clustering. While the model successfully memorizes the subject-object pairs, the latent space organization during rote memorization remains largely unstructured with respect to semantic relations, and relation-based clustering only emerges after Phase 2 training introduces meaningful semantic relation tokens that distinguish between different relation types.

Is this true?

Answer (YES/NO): NO